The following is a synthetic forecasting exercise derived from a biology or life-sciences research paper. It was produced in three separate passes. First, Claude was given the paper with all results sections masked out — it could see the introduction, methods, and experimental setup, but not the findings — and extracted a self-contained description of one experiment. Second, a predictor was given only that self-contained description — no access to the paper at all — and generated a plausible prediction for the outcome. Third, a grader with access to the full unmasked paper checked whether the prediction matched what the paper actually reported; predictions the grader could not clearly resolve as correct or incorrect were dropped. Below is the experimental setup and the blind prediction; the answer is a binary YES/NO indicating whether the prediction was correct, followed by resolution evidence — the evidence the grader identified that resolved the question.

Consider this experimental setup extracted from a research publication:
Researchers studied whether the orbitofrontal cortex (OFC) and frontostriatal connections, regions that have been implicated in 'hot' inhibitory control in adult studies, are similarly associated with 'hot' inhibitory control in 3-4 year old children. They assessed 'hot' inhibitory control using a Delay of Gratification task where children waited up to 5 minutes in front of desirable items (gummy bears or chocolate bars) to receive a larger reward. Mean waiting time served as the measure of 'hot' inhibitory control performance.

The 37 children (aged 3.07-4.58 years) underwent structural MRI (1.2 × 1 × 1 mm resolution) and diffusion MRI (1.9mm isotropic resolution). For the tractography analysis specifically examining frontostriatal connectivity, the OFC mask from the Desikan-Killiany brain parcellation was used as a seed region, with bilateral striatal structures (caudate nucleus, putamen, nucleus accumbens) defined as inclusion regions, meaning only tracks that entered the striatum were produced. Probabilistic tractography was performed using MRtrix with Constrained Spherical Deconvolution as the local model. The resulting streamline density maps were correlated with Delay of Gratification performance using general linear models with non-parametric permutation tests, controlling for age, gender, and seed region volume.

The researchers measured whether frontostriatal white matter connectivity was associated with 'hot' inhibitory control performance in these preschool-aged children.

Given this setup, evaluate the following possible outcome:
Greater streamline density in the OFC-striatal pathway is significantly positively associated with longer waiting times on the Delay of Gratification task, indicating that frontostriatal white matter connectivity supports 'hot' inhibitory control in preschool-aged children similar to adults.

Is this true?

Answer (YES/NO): NO